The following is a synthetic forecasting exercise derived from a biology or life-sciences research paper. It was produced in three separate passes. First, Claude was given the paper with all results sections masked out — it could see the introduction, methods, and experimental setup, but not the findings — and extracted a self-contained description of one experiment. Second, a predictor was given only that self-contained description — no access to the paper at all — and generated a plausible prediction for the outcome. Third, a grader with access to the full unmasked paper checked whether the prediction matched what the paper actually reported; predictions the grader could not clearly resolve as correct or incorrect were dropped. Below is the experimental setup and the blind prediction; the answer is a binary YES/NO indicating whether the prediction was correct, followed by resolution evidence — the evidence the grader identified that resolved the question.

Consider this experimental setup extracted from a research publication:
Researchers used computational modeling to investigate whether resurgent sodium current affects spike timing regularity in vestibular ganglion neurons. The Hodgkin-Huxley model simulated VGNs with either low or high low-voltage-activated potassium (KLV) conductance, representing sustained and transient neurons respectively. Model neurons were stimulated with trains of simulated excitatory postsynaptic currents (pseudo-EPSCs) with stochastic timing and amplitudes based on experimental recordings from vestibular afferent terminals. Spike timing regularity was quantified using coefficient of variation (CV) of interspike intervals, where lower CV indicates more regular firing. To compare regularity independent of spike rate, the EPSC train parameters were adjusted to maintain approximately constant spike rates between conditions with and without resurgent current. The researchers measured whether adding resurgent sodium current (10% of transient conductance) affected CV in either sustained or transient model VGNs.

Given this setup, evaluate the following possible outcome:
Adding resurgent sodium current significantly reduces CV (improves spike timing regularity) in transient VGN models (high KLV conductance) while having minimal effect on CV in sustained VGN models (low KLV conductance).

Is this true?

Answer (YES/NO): NO